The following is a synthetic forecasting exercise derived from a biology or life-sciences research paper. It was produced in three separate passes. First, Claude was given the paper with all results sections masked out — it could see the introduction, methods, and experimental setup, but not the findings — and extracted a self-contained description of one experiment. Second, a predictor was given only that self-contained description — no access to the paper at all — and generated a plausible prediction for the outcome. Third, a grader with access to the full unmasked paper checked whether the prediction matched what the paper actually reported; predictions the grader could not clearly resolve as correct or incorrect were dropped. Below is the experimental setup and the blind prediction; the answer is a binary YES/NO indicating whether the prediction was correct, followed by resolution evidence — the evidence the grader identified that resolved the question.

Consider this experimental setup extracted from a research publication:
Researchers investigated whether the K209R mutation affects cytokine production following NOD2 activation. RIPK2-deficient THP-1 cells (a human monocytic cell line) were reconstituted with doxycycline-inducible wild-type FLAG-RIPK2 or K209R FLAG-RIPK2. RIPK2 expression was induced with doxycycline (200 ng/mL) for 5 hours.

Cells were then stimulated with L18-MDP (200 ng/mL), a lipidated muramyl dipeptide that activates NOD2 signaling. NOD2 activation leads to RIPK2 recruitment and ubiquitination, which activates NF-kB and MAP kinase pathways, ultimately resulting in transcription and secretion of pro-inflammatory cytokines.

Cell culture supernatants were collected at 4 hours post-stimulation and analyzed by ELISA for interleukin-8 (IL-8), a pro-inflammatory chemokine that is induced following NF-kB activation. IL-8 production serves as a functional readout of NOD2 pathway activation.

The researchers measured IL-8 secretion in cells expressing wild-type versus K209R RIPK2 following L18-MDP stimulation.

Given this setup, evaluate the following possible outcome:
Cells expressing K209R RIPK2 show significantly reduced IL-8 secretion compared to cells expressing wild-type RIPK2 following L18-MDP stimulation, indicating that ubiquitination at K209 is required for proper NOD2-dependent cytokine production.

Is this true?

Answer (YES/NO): NO